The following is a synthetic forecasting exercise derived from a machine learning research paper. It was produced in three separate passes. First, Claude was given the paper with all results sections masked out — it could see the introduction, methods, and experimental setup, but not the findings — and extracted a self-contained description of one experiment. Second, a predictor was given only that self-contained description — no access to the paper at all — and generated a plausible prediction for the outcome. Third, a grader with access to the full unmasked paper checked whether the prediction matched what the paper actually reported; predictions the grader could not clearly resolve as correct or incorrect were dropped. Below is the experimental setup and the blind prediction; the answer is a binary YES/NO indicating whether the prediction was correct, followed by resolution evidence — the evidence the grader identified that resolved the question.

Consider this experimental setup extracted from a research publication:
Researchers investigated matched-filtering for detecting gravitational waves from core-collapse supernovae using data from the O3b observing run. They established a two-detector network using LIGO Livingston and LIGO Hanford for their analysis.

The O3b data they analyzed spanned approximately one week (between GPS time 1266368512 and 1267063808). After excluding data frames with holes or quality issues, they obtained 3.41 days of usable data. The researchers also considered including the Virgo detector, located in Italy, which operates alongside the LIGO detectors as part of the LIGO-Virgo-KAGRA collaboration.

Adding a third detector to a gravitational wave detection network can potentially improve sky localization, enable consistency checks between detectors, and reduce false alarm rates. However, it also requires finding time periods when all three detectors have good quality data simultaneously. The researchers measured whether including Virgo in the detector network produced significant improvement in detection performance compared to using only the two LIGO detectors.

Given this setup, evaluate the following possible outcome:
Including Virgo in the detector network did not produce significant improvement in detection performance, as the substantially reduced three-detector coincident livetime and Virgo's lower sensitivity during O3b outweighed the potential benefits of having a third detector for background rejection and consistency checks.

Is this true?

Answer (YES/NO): NO